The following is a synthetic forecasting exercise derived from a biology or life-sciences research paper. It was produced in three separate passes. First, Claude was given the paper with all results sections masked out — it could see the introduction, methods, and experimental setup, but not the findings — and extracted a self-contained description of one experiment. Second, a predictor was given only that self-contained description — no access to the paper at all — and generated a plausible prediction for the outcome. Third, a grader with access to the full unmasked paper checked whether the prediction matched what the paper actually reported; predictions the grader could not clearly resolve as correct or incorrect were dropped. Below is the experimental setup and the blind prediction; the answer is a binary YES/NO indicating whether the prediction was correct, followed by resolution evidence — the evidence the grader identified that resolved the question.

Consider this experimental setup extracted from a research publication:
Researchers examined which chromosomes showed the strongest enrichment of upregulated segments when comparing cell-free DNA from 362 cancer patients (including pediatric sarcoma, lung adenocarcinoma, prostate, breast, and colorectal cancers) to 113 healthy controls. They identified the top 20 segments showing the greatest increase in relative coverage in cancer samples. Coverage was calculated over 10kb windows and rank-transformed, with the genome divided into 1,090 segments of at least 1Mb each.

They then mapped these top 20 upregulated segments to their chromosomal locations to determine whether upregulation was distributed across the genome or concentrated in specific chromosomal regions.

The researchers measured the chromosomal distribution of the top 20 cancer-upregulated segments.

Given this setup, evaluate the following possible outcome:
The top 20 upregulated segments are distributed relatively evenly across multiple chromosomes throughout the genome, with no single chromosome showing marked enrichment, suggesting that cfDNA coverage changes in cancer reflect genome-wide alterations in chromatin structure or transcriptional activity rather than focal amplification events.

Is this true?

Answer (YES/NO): NO